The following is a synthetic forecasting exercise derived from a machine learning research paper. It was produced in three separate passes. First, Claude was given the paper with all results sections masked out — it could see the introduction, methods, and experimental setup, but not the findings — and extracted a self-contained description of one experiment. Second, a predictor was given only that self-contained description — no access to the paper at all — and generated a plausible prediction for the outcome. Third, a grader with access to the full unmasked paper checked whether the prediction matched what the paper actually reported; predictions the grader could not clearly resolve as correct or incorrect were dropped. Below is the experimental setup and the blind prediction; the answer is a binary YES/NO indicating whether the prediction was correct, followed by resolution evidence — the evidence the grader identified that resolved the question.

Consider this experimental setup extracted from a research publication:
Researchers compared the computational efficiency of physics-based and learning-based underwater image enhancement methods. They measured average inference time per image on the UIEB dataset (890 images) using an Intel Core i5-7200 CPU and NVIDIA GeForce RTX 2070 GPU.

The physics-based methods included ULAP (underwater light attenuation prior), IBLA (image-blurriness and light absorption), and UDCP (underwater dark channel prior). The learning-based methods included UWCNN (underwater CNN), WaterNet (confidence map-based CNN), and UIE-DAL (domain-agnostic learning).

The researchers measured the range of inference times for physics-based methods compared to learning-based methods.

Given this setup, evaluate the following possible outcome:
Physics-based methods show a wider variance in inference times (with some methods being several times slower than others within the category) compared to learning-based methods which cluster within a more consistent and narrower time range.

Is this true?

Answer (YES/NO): NO